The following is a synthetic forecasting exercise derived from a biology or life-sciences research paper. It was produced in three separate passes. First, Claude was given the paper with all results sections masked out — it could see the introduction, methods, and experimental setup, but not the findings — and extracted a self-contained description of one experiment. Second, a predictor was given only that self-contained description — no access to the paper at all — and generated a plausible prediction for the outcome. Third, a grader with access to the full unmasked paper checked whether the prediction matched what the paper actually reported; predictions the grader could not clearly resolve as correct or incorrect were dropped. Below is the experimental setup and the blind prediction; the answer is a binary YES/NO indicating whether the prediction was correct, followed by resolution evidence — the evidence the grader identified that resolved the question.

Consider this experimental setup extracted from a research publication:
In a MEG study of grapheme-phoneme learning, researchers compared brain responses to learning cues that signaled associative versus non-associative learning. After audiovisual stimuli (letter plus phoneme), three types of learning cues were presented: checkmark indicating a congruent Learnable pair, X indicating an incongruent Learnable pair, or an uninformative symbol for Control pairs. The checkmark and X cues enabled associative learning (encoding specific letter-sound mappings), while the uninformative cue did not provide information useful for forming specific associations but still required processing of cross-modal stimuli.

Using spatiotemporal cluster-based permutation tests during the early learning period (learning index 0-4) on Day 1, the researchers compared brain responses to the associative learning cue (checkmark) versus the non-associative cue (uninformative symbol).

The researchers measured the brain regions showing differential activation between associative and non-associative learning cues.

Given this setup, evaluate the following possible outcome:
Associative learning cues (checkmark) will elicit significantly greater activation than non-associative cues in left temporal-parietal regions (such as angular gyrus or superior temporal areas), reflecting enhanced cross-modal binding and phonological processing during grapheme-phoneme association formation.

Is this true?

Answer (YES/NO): NO